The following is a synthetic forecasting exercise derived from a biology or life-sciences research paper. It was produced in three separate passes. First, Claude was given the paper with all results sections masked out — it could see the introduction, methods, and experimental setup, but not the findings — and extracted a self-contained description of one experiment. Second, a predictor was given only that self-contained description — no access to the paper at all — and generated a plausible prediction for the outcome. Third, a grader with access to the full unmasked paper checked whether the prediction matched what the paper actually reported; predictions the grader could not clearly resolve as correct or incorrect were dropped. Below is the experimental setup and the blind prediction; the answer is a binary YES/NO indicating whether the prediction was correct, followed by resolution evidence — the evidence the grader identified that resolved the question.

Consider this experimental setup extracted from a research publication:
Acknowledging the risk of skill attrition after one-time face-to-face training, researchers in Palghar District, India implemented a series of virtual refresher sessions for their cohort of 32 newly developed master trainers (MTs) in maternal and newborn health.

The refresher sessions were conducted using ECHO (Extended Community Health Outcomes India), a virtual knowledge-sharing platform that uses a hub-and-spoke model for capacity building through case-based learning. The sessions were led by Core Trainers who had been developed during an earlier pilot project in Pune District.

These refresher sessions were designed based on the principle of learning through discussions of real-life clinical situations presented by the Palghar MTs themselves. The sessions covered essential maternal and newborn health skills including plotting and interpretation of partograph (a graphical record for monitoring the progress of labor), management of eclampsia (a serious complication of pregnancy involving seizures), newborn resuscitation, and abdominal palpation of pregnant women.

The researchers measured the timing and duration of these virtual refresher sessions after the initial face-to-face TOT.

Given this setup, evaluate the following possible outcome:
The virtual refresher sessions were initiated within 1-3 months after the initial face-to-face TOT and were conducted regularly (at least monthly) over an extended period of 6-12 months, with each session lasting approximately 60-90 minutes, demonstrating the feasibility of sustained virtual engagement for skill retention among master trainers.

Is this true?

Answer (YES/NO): NO